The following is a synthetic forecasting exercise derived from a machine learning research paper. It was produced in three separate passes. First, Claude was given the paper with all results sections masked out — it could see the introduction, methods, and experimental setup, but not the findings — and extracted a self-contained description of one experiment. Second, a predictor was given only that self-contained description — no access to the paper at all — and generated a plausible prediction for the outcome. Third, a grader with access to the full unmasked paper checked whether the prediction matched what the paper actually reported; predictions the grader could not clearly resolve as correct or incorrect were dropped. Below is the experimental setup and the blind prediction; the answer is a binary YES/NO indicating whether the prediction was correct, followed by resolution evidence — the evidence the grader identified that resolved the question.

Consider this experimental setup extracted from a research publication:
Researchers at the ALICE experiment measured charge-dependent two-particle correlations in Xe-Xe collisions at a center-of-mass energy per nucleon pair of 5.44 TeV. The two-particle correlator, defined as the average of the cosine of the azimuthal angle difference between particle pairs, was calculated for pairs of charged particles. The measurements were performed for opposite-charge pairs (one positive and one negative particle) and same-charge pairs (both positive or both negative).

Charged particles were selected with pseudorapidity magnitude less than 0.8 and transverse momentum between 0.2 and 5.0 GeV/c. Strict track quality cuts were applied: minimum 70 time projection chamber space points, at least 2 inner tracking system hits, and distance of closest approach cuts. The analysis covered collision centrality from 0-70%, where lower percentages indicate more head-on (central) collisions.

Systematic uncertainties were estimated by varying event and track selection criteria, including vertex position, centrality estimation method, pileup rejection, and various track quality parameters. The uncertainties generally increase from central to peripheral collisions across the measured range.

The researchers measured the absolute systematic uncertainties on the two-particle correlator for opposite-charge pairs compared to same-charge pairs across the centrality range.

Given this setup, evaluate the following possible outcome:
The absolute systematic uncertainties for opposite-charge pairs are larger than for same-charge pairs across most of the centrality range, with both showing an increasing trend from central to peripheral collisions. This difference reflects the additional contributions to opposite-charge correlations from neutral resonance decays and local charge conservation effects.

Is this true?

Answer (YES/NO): NO